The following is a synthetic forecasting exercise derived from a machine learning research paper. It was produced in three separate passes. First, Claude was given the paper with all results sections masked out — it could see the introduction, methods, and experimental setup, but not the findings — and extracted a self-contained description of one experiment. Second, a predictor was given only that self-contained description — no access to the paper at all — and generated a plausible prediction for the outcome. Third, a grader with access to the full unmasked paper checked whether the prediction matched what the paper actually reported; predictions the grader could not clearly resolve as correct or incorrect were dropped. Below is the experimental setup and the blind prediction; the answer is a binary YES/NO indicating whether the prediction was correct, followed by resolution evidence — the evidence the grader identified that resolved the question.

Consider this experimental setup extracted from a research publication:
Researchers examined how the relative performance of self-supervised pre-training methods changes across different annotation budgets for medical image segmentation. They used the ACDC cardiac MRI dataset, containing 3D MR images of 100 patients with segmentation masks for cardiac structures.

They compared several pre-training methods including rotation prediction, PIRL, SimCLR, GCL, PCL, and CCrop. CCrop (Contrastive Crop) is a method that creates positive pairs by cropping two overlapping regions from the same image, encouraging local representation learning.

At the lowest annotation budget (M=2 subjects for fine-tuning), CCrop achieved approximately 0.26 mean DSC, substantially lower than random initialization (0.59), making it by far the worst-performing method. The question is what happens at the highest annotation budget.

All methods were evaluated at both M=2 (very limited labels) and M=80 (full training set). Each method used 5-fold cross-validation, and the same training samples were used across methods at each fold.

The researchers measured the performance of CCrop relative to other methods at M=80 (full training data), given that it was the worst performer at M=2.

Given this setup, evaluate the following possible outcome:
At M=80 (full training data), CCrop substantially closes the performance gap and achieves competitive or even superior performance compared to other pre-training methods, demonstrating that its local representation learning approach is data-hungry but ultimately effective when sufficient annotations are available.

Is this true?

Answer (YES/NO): YES